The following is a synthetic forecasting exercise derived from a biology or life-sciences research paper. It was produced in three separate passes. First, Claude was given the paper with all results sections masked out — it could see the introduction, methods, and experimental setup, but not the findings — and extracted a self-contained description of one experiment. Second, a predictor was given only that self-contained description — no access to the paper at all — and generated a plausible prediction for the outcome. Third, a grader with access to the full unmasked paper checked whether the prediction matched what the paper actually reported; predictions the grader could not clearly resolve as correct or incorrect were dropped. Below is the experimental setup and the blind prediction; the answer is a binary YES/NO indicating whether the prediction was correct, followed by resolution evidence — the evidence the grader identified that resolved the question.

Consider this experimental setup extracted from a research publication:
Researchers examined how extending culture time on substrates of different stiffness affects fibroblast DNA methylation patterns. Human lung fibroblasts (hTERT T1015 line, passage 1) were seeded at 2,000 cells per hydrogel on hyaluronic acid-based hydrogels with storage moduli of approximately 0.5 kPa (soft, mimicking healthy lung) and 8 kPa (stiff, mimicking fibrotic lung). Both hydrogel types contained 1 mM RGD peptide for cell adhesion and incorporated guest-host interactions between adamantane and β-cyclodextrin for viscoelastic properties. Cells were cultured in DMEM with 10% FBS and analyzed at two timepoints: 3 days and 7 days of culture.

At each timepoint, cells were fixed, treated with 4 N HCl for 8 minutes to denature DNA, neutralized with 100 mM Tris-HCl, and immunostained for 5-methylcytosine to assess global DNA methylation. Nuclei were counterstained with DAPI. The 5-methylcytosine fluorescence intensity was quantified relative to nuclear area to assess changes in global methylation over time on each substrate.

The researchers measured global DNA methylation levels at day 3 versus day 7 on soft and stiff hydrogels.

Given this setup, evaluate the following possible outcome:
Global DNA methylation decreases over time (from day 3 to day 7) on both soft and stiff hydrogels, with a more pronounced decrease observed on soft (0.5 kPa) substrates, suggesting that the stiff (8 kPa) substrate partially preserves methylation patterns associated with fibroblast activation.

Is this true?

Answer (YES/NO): NO